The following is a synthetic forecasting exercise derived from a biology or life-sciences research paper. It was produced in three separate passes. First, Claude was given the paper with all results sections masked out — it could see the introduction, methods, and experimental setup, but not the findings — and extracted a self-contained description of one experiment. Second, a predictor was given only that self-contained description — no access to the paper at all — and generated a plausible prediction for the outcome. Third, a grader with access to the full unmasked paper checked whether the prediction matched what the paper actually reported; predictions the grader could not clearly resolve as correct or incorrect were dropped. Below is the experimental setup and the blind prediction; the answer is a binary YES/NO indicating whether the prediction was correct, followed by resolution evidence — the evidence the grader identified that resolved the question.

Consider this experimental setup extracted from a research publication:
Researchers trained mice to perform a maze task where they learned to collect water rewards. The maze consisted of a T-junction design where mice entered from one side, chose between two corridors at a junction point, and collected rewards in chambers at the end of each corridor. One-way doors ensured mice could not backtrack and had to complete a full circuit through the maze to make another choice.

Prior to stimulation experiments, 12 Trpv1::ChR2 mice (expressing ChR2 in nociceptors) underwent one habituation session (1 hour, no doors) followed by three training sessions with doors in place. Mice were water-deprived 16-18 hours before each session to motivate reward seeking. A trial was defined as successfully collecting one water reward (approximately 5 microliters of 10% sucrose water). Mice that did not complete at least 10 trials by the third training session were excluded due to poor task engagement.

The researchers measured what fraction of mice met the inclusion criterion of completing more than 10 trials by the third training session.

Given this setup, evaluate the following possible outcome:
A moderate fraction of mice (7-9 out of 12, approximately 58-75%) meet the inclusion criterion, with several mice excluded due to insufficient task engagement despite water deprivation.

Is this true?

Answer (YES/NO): YES